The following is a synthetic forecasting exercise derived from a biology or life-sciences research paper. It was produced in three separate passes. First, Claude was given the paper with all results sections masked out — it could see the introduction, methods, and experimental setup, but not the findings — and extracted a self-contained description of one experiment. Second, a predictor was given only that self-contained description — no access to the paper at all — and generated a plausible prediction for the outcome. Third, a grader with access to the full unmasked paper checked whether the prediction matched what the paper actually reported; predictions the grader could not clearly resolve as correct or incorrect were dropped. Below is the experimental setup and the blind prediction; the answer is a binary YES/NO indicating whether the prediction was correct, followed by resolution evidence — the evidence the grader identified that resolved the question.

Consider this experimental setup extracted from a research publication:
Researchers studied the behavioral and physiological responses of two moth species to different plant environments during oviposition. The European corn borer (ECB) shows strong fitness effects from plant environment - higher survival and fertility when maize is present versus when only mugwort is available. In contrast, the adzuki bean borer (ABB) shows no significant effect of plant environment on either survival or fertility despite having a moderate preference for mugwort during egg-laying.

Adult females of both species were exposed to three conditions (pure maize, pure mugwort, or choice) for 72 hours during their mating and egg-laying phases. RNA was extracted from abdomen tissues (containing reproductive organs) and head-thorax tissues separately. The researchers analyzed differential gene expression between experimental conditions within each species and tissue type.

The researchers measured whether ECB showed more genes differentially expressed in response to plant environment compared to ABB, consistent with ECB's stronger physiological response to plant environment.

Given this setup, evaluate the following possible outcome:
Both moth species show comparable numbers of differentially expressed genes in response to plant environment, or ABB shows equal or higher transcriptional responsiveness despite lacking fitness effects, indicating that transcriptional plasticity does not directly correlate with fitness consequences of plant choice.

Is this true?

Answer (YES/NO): NO